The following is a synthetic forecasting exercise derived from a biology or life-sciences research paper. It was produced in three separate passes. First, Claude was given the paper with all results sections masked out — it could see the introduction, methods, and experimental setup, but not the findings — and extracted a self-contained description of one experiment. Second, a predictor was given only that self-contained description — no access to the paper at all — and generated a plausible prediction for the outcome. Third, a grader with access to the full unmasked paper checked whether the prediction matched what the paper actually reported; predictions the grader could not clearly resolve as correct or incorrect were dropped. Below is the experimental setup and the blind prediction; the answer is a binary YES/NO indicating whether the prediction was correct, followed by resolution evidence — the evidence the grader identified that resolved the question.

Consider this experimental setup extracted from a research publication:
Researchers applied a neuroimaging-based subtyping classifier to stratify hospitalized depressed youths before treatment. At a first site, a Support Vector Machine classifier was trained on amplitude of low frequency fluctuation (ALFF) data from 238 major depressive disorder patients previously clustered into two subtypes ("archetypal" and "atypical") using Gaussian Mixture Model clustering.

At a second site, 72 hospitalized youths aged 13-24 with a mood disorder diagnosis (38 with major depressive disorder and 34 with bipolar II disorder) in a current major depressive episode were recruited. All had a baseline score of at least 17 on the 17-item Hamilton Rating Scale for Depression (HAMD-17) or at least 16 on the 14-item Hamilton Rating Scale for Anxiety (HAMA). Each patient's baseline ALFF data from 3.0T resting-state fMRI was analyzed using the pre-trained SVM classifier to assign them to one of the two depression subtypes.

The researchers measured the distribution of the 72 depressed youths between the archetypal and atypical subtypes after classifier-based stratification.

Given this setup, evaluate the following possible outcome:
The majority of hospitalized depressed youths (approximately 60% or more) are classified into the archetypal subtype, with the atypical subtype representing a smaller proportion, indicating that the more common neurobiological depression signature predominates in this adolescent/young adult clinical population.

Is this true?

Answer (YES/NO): NO